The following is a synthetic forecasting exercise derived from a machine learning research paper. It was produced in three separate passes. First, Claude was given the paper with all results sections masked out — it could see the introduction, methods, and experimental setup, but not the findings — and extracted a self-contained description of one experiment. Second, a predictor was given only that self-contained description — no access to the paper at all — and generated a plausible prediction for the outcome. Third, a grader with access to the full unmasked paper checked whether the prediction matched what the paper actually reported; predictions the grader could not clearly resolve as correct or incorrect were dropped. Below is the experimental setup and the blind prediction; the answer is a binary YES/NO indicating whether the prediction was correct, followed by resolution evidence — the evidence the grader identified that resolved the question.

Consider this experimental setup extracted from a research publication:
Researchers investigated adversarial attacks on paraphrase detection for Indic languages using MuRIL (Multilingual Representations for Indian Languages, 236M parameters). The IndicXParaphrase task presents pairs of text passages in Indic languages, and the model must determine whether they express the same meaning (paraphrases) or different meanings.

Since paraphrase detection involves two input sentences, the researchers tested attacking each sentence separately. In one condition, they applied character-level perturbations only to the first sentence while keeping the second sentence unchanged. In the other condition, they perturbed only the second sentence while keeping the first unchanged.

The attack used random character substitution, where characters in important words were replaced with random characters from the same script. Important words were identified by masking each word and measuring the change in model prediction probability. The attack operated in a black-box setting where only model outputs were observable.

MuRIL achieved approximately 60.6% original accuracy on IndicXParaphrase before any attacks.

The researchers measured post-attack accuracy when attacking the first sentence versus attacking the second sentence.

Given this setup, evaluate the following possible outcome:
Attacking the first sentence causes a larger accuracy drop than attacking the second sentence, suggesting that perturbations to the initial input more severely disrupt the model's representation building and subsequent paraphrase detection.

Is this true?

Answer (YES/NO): NO